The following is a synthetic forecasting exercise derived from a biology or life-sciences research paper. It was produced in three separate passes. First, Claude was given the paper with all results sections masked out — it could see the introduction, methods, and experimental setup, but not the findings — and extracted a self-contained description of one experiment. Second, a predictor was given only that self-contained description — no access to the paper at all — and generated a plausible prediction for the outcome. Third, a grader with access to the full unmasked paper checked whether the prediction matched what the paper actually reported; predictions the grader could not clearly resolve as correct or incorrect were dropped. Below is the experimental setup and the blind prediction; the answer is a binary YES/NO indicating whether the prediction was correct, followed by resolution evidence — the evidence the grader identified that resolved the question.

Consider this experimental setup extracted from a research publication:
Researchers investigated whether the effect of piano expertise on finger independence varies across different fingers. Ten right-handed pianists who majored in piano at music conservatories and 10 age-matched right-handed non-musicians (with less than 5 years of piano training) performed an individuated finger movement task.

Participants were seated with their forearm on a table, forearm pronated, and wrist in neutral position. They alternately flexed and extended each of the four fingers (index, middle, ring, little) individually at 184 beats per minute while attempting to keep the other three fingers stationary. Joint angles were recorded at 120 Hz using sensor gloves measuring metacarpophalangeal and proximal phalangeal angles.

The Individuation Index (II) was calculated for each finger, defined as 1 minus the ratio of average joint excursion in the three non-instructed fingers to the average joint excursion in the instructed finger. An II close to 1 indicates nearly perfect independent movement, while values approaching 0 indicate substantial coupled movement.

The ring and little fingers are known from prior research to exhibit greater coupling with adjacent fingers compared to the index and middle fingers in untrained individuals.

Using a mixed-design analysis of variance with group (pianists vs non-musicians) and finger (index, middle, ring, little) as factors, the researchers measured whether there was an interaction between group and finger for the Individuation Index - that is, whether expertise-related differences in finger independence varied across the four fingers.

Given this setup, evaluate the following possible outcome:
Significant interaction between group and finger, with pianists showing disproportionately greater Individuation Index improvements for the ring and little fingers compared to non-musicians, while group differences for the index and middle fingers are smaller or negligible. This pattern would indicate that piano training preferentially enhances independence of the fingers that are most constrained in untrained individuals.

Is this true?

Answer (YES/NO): NO